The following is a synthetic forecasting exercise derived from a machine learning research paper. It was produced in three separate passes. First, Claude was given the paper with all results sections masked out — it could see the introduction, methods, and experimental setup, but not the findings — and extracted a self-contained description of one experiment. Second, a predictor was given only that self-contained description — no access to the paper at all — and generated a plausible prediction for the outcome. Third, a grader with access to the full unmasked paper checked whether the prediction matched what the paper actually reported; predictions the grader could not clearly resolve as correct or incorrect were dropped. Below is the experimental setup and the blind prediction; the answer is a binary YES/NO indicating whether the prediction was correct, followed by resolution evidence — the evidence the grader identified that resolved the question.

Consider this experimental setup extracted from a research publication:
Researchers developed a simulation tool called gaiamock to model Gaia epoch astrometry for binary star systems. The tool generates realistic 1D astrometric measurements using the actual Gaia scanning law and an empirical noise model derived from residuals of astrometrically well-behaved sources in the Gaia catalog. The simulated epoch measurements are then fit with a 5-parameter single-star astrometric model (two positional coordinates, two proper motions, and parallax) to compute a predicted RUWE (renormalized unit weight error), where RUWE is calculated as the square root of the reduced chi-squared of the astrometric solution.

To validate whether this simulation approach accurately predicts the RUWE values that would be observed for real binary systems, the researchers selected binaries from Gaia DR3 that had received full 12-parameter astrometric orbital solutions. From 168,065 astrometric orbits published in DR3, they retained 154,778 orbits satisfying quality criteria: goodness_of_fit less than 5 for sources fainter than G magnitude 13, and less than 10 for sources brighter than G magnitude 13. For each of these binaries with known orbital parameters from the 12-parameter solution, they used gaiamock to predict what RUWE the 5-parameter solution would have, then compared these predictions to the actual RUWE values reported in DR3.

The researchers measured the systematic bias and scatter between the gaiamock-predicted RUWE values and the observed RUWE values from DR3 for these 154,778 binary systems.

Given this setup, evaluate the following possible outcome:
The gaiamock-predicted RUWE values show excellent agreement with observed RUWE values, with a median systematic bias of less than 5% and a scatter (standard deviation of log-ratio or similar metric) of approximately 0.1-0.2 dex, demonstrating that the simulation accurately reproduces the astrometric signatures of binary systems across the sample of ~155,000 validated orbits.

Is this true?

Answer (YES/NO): NO